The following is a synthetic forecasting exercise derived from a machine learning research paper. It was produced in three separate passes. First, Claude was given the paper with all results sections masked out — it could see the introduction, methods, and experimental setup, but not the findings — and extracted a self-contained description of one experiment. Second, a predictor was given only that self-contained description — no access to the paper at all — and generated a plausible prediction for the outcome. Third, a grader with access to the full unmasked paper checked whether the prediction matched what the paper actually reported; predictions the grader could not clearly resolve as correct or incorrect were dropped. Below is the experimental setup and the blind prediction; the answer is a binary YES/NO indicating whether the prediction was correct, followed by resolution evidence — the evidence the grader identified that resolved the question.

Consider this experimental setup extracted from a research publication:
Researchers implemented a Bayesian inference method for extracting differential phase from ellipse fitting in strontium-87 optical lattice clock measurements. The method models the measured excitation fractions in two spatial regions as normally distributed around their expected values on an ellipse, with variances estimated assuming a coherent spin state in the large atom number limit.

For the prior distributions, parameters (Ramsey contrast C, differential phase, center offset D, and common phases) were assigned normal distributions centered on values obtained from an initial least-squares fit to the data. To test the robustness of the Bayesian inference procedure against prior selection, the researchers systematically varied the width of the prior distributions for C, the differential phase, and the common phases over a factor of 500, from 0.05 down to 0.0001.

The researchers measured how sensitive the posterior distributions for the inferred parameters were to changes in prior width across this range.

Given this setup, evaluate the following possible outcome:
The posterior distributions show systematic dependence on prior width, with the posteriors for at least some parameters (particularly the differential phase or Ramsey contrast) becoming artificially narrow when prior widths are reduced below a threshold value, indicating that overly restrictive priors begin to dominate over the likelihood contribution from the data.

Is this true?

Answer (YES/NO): NO